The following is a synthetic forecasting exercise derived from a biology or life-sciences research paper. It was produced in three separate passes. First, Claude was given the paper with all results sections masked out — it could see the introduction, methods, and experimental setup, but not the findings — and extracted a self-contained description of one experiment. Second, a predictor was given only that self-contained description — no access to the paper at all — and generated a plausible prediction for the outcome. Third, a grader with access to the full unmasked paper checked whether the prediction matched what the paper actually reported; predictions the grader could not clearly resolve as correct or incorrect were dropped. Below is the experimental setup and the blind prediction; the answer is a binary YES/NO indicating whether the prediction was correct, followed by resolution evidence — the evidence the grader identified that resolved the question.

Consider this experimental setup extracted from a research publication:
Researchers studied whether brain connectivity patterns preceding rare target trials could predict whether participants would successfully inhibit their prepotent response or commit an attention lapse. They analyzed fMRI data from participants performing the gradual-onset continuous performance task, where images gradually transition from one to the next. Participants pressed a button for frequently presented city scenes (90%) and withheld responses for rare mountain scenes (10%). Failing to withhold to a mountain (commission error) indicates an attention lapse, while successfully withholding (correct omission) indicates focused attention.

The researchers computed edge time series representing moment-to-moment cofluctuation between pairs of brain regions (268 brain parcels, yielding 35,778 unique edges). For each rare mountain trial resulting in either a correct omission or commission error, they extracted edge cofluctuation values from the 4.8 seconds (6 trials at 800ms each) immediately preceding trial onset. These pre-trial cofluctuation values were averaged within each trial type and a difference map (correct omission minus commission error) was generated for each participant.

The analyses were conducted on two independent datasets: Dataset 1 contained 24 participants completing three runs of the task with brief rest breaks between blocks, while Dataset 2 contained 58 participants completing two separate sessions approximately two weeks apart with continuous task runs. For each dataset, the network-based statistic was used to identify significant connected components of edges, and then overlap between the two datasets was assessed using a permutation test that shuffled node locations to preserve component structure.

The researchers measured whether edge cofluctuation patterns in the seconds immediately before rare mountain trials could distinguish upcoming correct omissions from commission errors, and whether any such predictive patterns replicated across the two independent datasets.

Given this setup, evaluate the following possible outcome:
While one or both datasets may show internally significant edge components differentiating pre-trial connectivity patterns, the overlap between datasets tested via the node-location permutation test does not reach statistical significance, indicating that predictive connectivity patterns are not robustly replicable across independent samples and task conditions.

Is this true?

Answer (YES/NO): YES